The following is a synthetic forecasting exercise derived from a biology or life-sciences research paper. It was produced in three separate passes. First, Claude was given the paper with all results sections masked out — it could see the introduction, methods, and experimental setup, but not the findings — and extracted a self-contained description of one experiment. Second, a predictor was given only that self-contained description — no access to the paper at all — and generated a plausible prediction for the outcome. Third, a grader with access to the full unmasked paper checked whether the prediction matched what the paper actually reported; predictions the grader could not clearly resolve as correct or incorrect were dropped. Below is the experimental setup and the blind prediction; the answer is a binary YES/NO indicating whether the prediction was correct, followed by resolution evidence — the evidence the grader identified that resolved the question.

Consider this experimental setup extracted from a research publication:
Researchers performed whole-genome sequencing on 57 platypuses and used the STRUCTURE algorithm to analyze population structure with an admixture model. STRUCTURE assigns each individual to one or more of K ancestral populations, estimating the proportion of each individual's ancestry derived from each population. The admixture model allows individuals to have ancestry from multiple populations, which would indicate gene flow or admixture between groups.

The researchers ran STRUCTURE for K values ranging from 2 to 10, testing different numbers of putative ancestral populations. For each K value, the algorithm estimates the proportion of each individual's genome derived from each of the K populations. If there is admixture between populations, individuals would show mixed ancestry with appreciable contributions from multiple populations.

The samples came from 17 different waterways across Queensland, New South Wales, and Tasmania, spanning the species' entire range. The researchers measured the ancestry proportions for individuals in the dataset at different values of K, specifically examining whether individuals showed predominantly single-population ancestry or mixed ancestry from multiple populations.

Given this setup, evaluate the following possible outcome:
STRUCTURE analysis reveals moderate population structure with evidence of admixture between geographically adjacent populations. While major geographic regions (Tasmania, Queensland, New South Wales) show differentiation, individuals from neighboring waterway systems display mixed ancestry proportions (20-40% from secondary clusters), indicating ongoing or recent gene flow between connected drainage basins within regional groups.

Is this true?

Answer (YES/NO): NO